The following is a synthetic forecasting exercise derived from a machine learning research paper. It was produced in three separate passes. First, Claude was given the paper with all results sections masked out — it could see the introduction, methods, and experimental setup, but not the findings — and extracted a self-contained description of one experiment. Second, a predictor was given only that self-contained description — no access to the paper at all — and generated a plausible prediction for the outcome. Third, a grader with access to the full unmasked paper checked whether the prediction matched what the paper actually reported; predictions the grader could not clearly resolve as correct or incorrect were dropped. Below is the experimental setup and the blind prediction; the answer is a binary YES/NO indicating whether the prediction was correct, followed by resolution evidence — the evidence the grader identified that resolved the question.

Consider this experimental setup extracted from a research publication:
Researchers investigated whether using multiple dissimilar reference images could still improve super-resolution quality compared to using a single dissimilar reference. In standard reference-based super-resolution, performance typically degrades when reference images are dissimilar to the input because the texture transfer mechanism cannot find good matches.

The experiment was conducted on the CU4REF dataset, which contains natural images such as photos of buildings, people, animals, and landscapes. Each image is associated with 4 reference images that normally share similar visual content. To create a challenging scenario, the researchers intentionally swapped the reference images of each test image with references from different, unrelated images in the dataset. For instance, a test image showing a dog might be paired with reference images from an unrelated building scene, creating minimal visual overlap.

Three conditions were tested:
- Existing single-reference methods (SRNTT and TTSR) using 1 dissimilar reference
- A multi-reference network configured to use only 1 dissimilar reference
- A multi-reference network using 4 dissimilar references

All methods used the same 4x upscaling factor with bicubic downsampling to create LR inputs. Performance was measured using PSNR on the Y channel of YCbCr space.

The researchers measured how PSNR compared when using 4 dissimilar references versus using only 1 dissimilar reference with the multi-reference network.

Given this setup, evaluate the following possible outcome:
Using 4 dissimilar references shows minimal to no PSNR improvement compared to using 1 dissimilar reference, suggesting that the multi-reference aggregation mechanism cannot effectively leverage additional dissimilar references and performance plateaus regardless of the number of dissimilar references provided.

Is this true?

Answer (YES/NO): NO